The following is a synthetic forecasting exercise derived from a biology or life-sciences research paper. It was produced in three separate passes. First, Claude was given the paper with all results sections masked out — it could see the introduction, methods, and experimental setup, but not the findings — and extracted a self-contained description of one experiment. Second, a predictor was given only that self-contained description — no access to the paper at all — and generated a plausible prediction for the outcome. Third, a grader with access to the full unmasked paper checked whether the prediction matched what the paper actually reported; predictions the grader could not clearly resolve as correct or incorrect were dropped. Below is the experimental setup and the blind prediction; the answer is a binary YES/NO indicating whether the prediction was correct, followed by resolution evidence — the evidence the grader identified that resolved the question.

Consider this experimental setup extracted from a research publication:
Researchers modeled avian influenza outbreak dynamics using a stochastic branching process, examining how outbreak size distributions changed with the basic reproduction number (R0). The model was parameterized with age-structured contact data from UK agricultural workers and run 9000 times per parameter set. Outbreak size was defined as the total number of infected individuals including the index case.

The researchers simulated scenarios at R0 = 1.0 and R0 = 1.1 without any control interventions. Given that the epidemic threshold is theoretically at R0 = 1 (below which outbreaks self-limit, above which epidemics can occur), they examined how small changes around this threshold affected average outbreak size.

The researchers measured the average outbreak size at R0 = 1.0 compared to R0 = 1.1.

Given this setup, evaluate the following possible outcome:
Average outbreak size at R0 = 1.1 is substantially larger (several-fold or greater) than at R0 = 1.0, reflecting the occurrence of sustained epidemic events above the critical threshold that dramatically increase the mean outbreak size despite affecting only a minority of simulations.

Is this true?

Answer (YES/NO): YES